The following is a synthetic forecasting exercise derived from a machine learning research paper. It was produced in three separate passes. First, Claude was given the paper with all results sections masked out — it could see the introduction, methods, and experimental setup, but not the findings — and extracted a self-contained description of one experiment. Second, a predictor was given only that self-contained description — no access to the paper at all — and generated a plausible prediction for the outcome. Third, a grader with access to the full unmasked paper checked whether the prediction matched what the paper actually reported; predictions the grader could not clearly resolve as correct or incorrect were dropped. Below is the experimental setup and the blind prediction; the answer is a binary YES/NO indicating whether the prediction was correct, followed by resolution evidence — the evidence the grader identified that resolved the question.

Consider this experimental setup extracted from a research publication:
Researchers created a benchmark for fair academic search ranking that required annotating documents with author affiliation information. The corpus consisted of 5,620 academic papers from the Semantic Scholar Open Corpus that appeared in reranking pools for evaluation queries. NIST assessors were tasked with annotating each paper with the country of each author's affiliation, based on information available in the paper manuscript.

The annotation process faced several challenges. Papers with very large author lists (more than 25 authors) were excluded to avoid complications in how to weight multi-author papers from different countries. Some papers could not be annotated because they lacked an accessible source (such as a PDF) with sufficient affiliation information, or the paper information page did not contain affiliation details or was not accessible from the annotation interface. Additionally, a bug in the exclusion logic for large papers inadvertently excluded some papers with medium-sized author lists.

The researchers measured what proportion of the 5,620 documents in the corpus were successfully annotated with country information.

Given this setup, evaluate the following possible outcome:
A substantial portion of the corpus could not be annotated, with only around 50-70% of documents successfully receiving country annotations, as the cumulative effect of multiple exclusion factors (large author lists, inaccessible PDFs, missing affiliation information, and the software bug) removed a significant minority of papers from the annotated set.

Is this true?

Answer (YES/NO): YES